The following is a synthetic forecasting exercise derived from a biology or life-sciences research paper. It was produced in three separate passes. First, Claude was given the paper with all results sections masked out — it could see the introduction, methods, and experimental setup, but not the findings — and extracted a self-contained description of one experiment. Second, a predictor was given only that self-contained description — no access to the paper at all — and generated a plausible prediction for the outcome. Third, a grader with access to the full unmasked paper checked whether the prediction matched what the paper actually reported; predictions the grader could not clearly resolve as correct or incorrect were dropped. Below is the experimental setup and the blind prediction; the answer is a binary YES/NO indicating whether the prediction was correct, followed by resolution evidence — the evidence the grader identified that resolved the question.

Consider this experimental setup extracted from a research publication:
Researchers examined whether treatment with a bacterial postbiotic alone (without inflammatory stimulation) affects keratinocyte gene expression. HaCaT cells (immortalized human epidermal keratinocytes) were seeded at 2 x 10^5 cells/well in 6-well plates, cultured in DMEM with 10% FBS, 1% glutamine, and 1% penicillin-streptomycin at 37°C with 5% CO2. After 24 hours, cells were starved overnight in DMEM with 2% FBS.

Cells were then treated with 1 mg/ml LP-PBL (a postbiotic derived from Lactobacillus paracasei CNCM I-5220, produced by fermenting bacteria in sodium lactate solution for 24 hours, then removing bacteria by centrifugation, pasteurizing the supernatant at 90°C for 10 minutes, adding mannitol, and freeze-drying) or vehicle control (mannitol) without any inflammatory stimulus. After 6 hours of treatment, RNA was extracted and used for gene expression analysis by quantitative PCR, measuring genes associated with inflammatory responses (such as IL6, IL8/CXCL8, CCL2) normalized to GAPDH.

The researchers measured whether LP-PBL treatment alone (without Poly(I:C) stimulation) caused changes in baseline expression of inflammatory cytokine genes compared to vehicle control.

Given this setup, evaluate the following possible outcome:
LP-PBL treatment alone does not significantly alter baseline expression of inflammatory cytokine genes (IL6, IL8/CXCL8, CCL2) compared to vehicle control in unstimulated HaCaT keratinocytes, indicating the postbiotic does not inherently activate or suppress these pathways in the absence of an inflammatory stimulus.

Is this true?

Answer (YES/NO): YES